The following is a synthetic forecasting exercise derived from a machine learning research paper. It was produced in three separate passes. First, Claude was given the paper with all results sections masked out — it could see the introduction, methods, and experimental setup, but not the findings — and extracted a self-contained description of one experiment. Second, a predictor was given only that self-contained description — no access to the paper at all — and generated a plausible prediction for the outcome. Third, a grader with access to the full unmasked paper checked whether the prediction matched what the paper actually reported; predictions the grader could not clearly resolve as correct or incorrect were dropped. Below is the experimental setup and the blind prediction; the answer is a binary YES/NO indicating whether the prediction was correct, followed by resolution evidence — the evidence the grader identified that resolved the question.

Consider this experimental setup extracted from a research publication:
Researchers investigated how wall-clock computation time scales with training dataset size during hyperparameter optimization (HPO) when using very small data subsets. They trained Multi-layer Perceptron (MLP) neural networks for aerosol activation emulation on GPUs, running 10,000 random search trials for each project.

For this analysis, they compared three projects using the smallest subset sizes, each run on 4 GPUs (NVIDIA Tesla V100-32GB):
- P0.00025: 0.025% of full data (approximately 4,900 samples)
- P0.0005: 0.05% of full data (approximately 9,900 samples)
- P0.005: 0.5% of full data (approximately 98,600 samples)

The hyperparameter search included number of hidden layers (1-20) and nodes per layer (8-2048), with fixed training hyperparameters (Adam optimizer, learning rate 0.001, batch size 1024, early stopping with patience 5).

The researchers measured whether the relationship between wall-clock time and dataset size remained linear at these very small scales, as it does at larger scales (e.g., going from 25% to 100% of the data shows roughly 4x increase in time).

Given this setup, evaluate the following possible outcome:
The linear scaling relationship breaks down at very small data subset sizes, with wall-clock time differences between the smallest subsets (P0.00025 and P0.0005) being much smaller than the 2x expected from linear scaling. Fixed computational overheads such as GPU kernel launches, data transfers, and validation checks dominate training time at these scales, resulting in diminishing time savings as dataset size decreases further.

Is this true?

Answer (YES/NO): YES